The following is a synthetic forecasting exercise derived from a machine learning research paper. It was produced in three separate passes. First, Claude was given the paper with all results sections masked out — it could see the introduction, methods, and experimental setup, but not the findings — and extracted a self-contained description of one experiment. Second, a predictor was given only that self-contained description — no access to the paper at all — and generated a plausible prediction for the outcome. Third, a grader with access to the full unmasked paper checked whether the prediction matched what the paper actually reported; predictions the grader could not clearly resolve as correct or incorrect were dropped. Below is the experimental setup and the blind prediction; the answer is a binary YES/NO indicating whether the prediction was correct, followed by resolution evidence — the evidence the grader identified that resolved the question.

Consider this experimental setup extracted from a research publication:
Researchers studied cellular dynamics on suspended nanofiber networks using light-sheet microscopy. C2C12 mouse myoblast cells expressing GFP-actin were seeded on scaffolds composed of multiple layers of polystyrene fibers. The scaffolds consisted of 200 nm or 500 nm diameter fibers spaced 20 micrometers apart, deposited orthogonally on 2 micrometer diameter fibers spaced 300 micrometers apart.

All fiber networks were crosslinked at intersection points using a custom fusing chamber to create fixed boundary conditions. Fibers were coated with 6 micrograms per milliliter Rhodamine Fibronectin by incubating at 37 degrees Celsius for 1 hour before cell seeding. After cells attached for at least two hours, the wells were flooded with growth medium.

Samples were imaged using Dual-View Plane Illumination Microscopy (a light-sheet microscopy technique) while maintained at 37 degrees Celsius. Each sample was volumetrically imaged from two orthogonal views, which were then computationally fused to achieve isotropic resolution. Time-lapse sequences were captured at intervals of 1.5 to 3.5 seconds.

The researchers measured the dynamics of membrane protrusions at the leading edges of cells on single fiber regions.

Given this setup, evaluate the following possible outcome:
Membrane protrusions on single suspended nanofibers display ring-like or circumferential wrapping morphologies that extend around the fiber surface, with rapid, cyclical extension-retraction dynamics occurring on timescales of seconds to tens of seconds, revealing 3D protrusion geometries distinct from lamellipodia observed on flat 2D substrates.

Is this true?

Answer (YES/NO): NO